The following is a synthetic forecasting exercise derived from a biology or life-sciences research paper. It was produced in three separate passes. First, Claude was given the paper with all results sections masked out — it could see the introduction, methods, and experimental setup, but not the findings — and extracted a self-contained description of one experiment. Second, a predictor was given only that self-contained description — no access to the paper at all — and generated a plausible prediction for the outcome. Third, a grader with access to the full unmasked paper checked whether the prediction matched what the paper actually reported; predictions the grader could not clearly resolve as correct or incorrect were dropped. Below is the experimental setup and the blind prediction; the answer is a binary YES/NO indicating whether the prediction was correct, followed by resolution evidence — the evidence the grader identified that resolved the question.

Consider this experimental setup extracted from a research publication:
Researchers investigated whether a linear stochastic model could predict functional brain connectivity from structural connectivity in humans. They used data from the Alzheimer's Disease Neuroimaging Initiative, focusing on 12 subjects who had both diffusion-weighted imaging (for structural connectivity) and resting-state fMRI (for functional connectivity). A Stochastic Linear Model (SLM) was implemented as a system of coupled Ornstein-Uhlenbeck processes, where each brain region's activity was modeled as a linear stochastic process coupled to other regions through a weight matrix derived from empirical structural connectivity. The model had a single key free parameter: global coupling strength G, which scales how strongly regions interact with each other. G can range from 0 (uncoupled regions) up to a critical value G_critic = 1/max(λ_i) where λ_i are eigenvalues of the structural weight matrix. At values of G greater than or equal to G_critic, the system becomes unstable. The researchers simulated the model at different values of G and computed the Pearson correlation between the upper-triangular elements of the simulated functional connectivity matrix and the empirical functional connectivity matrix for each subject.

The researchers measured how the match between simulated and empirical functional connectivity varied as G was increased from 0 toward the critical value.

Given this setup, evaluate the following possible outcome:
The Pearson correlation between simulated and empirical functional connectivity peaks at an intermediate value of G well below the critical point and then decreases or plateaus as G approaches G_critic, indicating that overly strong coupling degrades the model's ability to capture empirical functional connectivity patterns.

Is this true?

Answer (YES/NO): NO